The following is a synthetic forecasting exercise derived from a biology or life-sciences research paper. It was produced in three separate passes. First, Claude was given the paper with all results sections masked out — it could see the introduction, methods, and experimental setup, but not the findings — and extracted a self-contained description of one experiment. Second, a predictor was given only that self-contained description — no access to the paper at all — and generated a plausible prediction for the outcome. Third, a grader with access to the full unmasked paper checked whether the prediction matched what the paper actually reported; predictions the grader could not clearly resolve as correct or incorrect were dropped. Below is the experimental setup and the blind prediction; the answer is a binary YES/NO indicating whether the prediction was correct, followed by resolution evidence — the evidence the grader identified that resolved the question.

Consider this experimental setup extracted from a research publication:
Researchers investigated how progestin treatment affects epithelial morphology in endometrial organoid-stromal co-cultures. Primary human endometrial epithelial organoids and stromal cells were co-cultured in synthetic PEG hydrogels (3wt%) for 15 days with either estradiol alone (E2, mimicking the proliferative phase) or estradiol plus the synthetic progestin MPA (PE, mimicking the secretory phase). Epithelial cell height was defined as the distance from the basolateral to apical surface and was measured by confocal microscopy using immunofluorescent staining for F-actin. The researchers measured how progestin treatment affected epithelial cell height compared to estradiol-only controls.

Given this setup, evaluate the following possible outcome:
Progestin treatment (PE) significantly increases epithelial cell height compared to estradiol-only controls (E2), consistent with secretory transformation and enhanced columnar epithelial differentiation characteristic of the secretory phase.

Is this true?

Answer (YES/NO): YES